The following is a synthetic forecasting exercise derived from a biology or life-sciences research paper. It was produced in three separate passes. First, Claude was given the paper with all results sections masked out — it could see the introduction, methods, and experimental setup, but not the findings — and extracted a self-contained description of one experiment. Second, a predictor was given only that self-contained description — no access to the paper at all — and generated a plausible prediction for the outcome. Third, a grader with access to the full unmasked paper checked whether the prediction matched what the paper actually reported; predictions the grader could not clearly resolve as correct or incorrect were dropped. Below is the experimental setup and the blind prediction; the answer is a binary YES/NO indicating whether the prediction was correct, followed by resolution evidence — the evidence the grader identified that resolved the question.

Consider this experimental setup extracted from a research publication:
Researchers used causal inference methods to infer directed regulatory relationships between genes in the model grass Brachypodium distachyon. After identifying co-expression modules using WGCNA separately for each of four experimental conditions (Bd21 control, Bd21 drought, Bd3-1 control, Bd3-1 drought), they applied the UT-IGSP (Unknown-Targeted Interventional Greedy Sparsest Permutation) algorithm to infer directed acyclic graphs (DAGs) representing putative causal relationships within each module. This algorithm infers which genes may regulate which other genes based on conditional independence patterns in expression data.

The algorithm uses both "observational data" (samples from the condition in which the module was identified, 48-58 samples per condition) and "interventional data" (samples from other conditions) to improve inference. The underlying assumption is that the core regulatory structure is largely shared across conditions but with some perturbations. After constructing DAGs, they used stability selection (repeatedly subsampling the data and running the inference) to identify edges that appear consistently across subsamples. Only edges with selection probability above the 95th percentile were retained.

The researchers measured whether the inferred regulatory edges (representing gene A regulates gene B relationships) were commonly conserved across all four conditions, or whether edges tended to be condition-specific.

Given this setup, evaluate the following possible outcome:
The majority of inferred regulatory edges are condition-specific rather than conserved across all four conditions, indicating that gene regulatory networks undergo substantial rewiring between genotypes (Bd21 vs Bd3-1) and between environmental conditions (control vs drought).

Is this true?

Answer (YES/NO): NO